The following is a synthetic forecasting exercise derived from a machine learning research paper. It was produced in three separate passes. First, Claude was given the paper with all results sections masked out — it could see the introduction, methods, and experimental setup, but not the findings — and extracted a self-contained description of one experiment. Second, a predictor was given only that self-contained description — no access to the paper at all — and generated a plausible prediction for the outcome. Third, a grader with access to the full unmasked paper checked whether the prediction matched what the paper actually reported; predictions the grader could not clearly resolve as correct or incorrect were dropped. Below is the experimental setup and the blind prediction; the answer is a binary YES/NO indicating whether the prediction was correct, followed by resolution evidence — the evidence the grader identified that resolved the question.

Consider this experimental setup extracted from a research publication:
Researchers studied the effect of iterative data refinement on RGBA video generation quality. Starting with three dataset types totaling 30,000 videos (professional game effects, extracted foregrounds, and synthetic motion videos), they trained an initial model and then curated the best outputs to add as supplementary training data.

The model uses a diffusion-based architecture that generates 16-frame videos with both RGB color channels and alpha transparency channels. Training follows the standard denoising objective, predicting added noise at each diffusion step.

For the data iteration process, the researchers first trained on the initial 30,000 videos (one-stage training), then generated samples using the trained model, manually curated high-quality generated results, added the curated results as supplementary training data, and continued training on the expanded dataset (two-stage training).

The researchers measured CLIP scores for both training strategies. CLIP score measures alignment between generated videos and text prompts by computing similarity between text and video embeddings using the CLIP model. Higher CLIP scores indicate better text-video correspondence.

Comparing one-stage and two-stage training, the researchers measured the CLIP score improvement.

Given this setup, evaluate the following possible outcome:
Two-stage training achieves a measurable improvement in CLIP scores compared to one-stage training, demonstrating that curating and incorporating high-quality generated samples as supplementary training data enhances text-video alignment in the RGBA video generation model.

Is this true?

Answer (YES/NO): YES